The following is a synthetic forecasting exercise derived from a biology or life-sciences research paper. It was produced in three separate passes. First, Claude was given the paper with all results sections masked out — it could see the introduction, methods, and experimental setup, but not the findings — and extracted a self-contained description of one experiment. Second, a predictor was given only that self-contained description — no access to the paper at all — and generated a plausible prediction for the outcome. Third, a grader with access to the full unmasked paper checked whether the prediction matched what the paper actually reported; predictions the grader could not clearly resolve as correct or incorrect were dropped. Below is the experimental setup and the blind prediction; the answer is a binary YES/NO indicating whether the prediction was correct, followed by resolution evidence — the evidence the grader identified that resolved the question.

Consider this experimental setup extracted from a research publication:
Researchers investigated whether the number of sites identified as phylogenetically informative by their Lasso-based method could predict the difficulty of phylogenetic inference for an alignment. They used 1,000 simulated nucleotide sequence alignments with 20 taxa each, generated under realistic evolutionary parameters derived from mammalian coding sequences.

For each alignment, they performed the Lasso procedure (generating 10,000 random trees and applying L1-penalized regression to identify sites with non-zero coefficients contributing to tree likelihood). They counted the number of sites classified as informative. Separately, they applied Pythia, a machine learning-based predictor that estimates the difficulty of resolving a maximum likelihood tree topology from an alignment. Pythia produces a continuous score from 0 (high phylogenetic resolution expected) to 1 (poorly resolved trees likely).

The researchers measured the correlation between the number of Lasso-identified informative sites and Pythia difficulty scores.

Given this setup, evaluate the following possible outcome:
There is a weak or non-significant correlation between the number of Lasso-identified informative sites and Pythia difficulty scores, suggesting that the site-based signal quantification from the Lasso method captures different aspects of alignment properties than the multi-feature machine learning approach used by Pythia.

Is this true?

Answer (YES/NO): NO